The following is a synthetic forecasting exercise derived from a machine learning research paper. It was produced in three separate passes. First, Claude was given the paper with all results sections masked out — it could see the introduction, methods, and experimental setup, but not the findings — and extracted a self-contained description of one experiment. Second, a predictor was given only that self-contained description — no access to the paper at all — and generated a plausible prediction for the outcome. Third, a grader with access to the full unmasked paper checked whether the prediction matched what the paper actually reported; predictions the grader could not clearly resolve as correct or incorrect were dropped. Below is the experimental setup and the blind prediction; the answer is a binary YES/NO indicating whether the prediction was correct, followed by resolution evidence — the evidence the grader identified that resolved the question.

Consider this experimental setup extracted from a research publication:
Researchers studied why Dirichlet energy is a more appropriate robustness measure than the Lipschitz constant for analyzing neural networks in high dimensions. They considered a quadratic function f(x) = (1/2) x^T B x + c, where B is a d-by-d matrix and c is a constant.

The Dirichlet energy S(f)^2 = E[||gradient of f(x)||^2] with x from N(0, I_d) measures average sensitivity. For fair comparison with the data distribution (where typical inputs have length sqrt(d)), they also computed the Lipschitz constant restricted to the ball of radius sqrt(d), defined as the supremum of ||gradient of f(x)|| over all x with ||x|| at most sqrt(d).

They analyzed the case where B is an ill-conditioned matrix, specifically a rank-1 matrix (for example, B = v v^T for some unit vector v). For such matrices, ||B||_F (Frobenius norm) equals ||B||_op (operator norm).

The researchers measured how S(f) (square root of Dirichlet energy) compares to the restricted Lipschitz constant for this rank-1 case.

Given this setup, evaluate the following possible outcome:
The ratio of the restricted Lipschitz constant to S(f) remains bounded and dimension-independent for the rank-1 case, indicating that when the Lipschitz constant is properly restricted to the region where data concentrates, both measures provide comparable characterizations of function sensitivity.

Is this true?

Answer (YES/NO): NO